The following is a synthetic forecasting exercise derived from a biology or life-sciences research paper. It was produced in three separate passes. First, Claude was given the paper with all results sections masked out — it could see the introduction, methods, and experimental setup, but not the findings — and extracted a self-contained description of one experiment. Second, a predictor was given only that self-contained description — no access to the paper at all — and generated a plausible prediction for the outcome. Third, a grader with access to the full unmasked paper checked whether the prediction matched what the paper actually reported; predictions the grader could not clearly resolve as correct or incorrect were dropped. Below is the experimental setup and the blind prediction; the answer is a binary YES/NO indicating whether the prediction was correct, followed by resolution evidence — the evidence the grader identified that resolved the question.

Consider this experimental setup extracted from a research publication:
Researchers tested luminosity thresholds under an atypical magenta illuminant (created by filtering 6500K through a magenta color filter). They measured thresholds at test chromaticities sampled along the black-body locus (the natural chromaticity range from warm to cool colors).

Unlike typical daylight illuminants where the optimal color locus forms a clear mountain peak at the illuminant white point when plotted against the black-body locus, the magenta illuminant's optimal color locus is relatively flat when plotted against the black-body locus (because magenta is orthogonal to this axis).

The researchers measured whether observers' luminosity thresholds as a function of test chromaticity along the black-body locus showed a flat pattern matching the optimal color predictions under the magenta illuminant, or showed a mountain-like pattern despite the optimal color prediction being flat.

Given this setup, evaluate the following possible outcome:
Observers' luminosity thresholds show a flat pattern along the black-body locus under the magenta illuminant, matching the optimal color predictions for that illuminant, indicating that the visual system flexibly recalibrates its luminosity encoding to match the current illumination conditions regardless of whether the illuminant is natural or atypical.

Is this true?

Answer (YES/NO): NO